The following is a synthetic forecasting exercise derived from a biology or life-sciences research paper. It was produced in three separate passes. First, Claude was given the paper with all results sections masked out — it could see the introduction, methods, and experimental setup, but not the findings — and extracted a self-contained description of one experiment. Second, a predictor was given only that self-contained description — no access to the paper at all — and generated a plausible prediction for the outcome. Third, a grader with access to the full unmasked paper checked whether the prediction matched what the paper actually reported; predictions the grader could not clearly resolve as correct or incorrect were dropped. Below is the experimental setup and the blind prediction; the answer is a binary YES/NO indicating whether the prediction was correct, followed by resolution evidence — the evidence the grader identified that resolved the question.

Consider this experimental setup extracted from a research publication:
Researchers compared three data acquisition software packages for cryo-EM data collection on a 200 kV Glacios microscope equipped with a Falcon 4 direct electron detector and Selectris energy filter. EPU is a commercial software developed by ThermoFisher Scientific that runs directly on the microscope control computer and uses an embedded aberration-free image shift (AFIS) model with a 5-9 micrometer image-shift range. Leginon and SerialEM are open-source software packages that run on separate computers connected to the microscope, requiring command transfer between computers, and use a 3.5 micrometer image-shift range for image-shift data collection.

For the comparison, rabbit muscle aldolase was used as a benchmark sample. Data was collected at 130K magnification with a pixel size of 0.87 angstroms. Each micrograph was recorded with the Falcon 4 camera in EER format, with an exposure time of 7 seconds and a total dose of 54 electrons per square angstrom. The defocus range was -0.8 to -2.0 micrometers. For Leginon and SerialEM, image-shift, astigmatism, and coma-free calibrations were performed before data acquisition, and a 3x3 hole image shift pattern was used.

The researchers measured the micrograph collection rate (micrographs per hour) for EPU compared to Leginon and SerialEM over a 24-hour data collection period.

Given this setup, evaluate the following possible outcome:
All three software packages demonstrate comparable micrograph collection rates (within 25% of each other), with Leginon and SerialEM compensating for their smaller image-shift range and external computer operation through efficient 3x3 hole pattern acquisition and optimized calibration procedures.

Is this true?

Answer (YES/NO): NO